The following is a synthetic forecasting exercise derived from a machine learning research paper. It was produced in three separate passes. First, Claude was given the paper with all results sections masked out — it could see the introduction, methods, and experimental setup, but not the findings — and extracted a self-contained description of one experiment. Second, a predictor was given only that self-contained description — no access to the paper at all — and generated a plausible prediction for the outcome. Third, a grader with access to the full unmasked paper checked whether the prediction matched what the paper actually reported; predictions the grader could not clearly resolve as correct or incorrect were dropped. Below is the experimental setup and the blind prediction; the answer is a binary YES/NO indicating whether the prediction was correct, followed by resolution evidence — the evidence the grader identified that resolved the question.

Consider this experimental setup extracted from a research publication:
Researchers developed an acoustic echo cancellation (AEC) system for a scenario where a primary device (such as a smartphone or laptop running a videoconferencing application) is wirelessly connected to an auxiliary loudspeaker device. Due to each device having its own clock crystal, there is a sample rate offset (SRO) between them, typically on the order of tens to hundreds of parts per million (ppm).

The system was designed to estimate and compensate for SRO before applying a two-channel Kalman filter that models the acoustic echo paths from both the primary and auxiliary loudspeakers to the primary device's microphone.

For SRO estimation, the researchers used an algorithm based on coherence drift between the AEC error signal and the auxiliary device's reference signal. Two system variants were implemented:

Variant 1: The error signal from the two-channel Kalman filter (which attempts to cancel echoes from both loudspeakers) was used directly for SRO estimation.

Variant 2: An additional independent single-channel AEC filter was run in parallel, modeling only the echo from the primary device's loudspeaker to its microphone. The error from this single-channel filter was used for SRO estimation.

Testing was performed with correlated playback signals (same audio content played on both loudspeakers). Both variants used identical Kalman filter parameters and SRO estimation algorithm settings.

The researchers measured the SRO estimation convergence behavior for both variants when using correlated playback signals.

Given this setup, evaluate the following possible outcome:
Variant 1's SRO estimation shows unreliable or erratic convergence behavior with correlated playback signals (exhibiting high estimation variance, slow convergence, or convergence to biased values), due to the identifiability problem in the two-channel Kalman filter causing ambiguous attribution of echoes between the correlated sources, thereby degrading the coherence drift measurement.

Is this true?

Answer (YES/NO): NO